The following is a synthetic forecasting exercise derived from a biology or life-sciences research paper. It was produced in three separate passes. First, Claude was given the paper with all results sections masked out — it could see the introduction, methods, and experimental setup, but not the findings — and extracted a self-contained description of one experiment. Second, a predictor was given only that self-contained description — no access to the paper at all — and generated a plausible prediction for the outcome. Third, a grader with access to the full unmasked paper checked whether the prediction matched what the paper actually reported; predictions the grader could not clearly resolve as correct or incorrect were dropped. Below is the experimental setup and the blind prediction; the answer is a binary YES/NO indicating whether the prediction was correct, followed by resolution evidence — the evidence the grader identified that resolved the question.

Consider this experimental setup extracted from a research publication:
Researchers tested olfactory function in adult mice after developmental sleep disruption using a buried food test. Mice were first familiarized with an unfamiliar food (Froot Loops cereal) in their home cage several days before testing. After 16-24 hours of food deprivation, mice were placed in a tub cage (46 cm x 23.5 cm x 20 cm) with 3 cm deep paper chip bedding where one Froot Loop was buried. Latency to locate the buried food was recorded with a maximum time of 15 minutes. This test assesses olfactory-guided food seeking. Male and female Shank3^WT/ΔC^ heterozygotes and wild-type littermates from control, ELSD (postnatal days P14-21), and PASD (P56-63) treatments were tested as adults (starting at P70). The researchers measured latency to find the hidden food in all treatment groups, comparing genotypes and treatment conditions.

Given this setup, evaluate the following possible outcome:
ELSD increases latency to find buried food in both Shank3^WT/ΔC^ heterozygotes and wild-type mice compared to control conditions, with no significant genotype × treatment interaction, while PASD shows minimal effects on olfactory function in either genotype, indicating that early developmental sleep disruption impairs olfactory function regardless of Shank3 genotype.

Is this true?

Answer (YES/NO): NO